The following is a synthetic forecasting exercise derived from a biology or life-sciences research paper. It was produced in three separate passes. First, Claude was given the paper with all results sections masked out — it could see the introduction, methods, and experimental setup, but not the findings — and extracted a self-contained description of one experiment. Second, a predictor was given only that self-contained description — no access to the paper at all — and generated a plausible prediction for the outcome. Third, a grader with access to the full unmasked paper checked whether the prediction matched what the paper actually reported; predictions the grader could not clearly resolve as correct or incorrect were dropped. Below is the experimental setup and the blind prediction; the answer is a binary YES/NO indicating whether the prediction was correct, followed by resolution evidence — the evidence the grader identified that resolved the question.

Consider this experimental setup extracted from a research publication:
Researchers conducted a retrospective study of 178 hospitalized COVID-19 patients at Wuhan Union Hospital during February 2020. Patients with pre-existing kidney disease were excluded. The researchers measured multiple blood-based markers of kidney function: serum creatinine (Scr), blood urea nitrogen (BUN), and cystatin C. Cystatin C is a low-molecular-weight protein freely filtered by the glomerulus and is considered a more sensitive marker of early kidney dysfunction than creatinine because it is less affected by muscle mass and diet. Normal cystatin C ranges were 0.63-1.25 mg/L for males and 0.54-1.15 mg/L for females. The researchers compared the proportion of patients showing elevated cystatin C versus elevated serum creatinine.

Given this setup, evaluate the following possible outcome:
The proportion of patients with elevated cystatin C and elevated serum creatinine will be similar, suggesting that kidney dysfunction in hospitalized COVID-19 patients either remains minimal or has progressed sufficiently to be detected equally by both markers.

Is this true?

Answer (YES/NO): YES